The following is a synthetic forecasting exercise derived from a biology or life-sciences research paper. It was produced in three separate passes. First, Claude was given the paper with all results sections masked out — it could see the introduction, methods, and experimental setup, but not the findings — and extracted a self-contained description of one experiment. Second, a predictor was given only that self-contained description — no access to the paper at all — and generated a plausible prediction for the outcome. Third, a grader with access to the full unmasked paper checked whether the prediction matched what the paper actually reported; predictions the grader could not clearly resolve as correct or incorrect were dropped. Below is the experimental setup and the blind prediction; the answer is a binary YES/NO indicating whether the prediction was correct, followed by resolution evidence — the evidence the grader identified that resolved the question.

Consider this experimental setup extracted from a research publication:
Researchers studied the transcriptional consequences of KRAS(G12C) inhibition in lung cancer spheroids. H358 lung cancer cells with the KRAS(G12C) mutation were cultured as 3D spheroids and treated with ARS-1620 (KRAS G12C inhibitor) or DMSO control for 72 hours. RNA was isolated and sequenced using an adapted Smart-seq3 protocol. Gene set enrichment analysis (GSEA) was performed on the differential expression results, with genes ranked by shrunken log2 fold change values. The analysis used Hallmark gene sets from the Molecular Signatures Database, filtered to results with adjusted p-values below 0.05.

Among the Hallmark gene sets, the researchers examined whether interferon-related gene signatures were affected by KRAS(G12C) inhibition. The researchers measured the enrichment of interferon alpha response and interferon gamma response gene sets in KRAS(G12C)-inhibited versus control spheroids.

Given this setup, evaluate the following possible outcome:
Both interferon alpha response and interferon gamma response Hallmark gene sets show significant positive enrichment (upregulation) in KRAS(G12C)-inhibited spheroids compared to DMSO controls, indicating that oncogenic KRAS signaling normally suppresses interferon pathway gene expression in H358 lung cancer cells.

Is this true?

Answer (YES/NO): YES